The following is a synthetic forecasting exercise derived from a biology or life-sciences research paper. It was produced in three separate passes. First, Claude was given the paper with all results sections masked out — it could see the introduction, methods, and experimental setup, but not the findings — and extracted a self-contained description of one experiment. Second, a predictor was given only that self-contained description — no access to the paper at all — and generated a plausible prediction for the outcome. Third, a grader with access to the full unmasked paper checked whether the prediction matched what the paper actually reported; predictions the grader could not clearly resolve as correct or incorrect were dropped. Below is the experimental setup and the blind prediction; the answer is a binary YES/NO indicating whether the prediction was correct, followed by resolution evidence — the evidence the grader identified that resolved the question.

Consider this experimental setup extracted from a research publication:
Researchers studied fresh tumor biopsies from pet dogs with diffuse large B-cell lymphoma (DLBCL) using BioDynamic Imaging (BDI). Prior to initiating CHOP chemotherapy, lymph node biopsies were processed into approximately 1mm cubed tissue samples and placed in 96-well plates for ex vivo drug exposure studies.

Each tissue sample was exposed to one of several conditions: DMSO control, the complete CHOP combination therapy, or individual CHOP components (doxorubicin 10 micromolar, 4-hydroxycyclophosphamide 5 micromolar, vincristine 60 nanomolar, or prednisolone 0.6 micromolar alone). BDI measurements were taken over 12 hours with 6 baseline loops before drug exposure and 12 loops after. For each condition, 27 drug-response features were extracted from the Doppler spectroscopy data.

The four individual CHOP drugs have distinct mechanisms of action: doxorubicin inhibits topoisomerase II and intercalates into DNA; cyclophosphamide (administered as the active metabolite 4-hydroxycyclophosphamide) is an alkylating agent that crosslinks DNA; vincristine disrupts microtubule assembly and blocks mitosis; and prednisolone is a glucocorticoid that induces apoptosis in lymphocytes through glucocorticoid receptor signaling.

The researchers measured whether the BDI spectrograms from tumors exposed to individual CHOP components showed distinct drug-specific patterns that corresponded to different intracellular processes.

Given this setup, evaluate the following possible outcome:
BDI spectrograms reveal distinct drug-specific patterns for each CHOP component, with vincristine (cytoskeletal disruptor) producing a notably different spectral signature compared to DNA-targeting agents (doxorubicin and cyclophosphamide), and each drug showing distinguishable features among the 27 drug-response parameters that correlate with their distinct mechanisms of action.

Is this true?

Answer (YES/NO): YES